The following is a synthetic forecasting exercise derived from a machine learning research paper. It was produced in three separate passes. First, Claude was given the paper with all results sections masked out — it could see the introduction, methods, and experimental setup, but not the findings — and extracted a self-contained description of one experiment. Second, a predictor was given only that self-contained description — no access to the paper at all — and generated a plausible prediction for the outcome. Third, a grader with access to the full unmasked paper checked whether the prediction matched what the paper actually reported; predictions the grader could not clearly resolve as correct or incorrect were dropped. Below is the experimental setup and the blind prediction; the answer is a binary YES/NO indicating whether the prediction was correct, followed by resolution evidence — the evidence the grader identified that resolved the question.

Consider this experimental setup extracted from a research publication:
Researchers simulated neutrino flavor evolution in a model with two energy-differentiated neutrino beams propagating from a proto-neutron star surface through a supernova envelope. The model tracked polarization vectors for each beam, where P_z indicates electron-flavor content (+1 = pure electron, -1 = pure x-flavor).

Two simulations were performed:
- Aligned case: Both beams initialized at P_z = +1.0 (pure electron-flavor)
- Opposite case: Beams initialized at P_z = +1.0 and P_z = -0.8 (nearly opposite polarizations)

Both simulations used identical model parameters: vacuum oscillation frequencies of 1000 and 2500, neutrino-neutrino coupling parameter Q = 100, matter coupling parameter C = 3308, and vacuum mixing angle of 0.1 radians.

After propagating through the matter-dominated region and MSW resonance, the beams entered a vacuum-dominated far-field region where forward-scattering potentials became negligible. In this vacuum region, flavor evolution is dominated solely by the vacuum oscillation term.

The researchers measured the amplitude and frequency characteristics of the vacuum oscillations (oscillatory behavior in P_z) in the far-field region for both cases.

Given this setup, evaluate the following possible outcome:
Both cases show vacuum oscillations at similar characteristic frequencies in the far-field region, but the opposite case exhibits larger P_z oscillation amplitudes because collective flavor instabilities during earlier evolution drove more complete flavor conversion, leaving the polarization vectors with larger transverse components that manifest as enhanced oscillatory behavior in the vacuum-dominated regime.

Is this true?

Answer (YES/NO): NO